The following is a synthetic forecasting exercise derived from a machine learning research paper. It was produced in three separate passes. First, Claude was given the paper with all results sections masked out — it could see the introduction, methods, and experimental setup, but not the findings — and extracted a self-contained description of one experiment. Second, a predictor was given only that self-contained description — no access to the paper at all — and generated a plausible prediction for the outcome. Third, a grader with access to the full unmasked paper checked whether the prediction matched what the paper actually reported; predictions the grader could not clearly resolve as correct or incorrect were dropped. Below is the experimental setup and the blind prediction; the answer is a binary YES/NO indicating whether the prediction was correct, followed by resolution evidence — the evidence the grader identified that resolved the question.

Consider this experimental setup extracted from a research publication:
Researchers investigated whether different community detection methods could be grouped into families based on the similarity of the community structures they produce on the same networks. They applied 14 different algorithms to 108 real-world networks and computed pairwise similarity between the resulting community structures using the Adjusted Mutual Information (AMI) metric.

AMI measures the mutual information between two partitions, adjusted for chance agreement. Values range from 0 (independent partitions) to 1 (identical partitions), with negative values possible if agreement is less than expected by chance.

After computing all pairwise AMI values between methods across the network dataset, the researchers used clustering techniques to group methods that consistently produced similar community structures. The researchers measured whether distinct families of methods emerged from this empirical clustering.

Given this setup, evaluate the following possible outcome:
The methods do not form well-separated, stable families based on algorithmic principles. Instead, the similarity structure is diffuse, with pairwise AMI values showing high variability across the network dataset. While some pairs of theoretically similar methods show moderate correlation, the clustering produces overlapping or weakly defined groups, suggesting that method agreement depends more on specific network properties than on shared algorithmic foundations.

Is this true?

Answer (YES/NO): NO